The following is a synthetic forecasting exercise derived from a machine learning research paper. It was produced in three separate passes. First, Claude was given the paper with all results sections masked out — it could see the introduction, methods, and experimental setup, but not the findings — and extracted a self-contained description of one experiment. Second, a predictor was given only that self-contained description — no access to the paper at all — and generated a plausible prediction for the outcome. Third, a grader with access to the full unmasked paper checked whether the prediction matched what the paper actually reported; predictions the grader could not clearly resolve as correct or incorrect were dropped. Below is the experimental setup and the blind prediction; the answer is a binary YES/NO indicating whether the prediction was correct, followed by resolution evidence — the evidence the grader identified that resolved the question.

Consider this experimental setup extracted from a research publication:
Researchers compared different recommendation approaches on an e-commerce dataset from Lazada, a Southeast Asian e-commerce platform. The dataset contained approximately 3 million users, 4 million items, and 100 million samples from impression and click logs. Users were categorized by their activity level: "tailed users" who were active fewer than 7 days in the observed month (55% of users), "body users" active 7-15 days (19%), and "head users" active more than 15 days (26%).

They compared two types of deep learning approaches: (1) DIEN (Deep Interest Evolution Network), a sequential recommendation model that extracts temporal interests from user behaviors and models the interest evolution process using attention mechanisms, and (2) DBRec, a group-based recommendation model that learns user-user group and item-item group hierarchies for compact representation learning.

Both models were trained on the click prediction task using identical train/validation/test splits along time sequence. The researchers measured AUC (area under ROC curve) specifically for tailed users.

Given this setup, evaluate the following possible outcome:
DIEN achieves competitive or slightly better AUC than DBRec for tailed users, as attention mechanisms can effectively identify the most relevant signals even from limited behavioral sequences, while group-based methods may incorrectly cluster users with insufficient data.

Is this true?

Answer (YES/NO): NO